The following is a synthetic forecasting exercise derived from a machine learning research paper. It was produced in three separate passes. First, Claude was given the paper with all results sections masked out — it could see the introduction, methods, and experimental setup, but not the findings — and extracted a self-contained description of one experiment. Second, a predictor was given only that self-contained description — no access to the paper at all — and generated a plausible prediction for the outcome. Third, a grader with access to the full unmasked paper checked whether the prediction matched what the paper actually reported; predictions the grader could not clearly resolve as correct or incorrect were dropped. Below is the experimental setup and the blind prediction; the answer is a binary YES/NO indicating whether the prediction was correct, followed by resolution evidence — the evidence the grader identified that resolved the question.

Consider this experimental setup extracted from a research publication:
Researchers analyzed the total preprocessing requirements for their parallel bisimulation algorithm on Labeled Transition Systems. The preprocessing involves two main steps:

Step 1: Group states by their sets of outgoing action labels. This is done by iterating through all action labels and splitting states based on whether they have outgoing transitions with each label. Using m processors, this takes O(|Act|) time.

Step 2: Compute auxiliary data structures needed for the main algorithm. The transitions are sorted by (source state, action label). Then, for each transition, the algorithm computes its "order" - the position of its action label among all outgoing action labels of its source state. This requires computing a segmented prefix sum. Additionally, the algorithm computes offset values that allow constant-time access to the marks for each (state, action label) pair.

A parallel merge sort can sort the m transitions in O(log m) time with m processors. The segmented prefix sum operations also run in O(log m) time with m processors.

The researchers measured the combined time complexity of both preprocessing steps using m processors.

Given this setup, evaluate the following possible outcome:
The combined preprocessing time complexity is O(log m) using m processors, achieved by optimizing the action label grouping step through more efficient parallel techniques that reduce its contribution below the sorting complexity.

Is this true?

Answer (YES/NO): NO